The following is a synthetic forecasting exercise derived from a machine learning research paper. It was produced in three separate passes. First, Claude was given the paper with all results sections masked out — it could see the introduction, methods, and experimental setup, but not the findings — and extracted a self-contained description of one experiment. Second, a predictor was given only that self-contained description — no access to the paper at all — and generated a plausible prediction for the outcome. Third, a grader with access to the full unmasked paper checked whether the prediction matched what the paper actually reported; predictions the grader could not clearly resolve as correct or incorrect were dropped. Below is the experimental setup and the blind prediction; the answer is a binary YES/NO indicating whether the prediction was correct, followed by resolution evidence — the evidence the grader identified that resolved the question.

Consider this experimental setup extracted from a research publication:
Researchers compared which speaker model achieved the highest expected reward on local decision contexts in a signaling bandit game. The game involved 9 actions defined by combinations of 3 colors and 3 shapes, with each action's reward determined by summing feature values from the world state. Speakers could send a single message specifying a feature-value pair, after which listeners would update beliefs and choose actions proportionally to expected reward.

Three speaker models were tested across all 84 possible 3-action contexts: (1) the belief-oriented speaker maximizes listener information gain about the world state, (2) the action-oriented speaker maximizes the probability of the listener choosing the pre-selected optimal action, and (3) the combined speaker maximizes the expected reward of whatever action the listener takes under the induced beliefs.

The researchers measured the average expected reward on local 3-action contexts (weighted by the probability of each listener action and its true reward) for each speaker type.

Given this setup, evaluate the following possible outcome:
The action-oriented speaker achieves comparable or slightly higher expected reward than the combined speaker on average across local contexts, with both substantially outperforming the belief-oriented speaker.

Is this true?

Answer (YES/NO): NO